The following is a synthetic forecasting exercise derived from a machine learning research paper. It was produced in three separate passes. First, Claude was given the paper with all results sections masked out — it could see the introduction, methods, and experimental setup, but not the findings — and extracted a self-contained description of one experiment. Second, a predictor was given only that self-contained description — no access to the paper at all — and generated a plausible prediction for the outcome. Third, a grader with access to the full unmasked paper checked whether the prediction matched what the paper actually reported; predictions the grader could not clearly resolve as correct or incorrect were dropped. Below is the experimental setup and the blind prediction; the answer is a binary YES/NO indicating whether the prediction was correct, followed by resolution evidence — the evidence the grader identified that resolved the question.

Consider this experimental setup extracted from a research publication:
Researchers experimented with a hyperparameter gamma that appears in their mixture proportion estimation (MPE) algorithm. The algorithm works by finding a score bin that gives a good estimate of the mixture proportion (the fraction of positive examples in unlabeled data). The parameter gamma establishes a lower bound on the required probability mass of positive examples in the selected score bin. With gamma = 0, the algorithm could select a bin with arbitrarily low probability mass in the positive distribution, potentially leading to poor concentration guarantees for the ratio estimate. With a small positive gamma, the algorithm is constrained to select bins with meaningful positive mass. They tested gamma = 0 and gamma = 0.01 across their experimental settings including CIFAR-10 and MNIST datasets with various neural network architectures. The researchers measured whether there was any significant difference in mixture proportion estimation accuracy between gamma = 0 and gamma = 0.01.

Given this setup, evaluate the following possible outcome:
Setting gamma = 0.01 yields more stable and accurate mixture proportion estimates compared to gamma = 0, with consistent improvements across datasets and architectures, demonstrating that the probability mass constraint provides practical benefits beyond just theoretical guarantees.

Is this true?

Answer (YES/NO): NO